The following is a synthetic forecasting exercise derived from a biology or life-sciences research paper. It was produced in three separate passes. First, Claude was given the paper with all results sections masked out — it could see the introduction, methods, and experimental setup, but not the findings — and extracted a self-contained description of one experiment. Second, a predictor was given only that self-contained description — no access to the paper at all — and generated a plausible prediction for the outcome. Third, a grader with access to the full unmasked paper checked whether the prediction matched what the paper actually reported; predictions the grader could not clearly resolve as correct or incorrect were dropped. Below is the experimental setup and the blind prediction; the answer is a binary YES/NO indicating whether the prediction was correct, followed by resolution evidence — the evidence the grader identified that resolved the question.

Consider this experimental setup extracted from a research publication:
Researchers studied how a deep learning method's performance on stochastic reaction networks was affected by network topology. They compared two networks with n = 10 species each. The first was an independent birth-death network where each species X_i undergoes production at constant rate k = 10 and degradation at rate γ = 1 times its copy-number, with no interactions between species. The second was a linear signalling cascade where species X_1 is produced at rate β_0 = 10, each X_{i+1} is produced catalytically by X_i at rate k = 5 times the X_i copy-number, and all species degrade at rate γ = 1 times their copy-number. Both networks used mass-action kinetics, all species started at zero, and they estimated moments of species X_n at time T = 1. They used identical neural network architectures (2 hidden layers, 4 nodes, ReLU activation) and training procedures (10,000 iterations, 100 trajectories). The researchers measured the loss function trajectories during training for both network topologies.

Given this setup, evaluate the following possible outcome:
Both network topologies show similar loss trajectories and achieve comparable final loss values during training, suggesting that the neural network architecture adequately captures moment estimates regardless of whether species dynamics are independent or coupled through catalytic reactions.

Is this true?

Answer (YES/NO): NO